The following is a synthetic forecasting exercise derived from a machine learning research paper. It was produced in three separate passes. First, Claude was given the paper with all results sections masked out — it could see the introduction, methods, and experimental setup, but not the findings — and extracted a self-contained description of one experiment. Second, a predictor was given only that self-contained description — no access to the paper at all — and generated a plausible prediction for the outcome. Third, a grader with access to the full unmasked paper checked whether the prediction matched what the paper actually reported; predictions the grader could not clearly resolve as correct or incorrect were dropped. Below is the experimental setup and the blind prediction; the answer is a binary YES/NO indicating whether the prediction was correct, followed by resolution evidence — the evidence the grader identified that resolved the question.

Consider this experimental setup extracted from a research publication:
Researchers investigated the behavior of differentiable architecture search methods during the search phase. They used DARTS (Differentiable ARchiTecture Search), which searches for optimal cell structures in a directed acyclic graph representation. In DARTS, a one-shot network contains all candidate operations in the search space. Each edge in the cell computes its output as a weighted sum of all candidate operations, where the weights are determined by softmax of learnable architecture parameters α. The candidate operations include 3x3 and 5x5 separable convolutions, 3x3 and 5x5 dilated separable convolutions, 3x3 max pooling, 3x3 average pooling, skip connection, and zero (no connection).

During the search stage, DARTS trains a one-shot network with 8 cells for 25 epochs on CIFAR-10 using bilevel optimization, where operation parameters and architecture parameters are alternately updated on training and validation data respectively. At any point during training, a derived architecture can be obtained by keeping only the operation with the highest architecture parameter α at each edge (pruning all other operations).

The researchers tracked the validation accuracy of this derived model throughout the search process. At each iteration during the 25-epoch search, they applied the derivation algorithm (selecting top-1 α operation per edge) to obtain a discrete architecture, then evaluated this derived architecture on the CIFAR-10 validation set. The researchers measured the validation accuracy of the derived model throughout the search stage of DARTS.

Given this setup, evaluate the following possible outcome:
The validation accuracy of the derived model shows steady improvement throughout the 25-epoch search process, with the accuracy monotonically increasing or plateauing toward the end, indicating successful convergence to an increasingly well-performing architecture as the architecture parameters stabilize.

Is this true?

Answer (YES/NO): NO